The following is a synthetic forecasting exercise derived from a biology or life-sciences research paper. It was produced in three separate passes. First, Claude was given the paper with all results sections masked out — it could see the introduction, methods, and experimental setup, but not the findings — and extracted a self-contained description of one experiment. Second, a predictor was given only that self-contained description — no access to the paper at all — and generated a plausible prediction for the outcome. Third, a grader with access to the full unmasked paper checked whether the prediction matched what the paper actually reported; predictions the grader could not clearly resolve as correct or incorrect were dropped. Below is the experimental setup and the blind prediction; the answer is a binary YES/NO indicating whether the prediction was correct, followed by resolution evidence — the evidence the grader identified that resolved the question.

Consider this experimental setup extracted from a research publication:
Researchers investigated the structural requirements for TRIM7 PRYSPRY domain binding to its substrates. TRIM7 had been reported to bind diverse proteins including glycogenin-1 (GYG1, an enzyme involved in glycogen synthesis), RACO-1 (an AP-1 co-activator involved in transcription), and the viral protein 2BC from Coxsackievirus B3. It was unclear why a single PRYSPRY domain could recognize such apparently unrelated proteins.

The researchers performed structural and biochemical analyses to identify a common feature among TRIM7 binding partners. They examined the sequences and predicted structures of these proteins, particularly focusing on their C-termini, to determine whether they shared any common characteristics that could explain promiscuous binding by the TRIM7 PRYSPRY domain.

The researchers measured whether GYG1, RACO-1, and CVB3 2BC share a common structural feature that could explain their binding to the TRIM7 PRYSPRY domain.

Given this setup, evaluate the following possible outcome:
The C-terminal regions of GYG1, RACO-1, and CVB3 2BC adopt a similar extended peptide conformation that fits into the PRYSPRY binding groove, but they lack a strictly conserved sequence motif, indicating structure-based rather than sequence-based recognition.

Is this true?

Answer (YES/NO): NO